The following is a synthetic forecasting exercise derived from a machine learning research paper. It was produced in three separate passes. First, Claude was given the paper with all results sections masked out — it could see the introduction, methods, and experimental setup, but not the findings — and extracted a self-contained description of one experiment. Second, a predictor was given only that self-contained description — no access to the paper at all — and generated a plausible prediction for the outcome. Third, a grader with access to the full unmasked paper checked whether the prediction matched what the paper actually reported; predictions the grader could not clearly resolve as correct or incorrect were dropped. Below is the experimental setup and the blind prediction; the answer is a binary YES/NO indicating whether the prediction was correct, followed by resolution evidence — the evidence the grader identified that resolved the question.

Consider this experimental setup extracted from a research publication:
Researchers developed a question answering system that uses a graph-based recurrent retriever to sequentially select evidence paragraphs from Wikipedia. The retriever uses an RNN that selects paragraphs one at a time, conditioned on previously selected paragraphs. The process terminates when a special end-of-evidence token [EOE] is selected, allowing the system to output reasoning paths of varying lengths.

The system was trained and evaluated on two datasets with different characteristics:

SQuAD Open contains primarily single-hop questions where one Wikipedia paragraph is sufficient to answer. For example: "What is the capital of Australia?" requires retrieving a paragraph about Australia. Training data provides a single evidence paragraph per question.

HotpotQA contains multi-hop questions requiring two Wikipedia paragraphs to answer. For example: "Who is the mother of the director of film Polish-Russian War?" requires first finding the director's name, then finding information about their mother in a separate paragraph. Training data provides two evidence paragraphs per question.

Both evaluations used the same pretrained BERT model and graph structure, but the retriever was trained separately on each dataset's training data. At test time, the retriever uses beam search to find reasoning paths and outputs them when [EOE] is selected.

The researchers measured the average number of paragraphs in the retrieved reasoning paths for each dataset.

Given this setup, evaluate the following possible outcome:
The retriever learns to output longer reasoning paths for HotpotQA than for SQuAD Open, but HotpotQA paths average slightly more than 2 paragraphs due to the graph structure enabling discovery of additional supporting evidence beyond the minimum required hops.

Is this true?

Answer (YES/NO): NO